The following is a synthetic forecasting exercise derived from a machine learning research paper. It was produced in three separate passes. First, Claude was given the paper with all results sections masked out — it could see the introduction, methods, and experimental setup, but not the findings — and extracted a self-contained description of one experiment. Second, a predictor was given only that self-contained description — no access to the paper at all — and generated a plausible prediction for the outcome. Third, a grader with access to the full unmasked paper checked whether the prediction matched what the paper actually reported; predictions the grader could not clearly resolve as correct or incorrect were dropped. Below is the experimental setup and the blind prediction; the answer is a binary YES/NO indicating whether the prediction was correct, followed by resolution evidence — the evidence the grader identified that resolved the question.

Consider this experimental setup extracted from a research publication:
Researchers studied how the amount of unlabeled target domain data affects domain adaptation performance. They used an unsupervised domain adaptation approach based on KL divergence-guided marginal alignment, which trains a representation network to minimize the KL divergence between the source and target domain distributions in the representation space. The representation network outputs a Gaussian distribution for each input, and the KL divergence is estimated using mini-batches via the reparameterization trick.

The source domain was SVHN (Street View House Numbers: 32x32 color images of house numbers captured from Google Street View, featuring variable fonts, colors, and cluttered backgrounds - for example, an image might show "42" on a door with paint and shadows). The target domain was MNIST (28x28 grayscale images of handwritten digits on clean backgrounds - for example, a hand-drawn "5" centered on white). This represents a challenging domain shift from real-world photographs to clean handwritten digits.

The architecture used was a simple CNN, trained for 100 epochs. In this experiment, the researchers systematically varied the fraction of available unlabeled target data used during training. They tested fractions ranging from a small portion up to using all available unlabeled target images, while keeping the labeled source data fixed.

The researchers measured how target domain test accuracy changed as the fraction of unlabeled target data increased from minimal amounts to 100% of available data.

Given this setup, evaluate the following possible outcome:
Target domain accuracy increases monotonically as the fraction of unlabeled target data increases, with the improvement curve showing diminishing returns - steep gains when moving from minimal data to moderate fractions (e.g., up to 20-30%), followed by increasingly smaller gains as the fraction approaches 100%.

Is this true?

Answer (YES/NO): NO